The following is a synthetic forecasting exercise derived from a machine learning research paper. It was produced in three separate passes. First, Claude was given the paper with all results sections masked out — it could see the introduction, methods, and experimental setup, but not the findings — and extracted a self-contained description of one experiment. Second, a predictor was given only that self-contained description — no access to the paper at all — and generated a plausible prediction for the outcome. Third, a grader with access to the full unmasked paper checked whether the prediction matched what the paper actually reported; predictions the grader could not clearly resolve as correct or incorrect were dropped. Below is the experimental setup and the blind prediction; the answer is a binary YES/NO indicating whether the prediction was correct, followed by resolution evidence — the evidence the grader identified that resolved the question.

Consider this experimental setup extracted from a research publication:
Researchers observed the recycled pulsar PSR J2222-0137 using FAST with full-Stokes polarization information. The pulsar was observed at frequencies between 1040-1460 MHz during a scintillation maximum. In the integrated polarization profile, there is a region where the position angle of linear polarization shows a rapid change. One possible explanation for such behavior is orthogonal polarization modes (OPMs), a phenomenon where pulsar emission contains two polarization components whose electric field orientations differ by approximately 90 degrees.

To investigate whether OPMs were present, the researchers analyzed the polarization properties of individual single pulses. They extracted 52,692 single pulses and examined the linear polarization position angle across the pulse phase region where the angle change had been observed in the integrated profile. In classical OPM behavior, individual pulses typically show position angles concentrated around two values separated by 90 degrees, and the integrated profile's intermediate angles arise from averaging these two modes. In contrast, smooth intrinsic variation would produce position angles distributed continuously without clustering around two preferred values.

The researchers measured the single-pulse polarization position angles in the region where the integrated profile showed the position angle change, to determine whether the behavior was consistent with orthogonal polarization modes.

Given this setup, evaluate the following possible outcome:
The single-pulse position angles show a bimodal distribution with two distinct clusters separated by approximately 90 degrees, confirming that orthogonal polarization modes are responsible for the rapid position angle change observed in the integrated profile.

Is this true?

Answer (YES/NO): NO